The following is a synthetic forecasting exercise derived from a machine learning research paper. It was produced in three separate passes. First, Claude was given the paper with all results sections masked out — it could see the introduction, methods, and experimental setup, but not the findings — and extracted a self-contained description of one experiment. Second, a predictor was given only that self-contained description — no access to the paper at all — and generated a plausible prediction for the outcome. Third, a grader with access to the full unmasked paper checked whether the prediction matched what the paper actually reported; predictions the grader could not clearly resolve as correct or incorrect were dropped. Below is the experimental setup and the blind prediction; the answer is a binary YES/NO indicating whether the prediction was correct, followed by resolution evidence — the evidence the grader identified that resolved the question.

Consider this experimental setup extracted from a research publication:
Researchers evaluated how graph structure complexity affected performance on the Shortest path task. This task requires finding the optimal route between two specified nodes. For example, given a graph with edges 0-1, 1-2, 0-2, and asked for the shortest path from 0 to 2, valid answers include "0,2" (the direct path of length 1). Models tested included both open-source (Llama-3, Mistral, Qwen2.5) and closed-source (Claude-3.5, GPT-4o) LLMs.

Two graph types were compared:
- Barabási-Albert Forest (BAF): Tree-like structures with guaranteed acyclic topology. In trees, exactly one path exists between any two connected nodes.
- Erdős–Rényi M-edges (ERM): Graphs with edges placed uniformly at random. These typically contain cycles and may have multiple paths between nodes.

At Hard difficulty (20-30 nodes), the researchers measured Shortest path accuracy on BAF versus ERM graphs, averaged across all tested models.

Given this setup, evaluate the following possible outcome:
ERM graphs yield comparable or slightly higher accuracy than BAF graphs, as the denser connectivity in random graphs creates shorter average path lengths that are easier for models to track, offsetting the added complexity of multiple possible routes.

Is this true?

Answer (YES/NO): NO